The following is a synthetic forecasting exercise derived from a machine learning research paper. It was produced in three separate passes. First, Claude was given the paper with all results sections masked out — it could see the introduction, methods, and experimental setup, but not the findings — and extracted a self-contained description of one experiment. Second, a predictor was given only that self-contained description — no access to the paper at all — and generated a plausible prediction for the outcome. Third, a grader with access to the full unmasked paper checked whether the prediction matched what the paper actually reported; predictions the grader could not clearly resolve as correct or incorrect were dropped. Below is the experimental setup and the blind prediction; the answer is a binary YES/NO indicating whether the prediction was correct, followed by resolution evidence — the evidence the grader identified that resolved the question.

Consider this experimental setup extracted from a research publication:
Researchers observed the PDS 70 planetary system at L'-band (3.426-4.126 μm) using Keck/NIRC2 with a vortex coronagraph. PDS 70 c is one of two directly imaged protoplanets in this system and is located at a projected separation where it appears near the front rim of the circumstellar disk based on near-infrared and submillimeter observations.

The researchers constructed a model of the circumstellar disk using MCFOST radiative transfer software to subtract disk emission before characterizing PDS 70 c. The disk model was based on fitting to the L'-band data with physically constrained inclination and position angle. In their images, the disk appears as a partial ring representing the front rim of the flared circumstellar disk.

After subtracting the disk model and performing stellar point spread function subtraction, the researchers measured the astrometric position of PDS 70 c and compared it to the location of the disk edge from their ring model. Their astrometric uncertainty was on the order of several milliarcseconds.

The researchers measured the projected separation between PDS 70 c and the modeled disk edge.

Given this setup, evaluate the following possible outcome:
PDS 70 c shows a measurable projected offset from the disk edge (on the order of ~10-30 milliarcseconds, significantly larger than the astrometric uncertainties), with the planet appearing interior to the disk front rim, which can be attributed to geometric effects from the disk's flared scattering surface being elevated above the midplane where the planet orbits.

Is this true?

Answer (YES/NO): NO